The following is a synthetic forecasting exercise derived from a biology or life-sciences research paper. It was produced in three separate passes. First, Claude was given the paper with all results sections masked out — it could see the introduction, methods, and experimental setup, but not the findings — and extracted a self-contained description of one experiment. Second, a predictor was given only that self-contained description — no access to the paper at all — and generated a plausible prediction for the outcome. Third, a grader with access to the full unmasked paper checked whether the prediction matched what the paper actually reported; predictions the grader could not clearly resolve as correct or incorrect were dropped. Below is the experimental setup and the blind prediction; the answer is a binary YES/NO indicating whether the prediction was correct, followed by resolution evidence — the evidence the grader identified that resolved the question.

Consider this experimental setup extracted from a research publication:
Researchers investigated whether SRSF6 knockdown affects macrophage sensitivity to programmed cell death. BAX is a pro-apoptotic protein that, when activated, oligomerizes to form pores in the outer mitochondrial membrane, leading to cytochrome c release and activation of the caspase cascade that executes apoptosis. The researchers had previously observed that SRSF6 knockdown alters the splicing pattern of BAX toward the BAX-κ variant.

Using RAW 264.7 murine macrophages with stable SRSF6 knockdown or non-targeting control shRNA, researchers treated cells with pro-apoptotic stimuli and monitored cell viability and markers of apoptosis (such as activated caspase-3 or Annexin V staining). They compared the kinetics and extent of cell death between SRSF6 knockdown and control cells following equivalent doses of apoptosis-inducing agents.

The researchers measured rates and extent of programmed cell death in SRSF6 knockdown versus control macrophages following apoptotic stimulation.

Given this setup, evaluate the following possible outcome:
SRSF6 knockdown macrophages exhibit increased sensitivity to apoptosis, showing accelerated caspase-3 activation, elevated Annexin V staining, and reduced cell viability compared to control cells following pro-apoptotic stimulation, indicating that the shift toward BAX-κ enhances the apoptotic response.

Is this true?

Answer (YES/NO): NO